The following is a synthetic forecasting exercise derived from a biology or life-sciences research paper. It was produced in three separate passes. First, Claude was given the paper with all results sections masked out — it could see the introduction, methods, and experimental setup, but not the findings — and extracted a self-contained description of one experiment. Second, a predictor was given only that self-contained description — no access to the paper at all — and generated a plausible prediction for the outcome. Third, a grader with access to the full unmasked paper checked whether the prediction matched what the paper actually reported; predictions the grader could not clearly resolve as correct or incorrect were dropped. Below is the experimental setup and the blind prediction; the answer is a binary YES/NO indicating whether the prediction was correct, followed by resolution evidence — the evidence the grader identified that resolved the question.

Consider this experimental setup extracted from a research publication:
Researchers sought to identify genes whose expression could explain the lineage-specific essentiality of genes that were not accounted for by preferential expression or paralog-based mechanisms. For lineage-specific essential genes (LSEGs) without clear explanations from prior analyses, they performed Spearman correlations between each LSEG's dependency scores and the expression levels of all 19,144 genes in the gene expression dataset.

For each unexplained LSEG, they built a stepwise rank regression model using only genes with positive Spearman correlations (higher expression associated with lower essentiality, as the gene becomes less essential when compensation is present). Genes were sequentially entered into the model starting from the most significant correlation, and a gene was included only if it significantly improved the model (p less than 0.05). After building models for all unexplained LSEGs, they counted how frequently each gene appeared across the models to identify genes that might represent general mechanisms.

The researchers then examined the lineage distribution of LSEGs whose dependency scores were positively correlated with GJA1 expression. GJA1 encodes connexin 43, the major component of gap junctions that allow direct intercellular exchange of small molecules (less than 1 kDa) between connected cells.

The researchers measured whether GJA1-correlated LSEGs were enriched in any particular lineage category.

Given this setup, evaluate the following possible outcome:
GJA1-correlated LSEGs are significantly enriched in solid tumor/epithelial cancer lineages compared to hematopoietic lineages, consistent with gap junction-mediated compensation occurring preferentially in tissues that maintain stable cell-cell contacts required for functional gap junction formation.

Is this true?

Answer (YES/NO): NO